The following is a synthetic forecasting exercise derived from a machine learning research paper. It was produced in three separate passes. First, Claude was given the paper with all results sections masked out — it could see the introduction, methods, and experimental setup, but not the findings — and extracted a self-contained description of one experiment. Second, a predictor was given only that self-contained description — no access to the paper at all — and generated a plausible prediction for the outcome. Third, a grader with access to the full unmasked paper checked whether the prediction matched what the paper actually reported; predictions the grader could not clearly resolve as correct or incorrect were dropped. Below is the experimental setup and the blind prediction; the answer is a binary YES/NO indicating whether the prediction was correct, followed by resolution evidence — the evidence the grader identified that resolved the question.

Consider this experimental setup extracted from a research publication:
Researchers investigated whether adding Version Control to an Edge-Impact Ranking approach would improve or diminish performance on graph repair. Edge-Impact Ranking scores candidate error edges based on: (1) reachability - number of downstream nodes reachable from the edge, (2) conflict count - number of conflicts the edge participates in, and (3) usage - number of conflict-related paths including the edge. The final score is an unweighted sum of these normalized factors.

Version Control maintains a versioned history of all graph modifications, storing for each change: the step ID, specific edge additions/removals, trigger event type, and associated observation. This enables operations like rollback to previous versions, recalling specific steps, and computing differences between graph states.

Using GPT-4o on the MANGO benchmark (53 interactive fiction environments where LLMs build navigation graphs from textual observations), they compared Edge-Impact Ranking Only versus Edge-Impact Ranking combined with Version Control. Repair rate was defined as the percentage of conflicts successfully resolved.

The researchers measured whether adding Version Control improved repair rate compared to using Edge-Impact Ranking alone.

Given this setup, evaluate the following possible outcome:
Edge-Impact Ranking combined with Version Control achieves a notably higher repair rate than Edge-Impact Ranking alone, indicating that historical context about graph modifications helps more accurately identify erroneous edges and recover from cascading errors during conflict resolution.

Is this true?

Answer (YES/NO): NO